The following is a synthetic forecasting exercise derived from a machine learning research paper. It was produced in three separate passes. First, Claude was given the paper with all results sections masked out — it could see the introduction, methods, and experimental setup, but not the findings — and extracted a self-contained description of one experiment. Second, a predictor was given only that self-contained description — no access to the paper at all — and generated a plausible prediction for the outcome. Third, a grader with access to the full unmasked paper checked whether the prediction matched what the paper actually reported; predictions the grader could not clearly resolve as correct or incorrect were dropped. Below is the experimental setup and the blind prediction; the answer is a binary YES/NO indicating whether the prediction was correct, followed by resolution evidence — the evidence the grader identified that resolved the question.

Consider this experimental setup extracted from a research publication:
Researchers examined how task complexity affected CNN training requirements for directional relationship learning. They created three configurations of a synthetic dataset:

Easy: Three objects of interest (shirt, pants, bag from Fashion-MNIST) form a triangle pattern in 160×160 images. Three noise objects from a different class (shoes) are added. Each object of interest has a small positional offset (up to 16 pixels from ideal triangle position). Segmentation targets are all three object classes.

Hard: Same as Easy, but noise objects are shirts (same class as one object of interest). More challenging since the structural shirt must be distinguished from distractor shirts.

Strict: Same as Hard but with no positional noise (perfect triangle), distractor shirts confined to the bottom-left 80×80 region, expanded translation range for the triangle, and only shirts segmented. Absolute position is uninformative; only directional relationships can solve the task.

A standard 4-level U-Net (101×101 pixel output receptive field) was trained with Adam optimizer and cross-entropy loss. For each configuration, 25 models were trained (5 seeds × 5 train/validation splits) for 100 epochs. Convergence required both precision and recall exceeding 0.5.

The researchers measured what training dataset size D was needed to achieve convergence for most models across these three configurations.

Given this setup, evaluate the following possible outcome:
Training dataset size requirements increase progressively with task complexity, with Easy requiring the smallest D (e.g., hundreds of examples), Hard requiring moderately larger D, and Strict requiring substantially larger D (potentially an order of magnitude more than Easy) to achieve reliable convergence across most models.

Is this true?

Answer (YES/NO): NO